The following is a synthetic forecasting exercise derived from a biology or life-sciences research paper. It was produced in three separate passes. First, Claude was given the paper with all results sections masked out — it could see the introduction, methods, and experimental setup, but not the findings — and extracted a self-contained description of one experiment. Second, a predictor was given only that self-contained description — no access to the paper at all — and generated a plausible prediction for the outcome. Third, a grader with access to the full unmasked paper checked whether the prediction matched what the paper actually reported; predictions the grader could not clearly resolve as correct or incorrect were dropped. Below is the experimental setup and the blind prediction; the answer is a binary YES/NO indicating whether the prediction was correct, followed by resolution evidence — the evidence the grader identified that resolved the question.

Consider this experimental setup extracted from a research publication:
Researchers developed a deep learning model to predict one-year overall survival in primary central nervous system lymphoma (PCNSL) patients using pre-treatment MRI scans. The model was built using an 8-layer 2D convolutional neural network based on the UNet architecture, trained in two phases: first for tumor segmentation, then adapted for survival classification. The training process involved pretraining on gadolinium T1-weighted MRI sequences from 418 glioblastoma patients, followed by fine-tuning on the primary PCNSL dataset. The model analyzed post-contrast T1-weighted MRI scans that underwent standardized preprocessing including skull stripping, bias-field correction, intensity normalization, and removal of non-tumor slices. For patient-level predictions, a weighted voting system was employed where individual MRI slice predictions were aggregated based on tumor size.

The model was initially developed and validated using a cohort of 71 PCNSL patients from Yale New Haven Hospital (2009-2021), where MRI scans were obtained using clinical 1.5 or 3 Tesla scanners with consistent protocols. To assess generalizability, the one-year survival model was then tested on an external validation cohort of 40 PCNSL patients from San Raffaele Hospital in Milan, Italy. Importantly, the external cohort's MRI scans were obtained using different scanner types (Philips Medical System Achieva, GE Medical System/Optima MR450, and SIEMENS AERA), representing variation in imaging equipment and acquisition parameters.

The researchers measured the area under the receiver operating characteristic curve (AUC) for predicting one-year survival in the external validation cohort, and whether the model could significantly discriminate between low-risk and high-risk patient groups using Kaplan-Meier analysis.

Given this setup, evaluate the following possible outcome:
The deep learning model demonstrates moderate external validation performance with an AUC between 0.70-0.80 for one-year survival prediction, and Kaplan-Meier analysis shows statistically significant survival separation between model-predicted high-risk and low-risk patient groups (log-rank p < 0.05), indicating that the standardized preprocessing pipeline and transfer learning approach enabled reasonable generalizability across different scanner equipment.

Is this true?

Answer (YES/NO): NO